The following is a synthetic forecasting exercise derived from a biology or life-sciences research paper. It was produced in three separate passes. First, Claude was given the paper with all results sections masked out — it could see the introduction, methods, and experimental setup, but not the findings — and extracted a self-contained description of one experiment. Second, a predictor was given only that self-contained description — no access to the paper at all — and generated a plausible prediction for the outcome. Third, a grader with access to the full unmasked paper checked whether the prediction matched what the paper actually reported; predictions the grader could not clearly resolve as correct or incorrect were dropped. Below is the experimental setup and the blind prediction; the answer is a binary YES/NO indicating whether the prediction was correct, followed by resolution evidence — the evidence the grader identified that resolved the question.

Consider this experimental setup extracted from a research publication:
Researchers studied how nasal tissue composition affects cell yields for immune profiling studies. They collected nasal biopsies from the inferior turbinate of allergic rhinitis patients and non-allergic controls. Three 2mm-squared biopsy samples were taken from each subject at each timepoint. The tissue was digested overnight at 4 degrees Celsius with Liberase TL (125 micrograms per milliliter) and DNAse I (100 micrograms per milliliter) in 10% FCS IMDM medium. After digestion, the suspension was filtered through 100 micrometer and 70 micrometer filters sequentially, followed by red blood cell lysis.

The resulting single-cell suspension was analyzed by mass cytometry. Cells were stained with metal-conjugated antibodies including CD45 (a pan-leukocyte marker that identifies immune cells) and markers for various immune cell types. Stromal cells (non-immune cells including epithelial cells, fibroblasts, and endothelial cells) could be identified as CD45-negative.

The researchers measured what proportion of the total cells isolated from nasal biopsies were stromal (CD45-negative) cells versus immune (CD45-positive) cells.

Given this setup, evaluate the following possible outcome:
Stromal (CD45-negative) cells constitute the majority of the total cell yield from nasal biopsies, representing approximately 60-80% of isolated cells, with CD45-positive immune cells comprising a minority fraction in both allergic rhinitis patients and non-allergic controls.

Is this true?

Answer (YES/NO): YES